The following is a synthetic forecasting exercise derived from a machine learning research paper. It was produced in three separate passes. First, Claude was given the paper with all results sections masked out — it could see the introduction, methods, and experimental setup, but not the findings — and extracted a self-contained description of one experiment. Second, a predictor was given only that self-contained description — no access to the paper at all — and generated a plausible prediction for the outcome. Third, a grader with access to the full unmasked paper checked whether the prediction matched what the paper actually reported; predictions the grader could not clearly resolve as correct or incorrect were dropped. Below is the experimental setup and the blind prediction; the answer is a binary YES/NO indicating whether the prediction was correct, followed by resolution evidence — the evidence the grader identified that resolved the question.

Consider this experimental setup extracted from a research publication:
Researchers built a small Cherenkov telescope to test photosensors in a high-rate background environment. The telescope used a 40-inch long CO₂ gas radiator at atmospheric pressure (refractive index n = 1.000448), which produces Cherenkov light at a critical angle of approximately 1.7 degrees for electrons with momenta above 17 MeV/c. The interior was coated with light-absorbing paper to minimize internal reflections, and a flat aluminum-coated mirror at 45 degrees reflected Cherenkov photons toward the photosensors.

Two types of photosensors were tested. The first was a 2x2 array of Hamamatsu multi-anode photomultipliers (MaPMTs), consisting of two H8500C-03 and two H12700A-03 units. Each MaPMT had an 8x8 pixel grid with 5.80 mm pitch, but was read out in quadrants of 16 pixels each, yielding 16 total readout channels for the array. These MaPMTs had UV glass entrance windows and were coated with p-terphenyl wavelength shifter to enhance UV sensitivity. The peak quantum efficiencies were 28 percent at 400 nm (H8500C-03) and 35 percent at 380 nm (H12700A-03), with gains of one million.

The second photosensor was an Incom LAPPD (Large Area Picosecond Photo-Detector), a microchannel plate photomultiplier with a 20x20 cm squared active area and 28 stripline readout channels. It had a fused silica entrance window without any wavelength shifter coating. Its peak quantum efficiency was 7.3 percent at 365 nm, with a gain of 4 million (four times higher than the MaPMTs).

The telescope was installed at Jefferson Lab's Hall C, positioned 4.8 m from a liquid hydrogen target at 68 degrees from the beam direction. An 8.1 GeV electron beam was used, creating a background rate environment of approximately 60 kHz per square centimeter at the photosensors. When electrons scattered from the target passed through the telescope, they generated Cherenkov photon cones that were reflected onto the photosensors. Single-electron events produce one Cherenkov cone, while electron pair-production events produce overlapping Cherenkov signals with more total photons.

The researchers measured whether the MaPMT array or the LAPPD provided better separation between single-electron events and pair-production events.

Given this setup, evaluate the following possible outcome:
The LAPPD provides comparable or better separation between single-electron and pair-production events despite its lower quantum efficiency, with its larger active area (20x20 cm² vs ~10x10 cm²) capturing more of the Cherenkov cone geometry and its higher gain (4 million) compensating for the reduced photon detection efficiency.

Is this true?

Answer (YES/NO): NO